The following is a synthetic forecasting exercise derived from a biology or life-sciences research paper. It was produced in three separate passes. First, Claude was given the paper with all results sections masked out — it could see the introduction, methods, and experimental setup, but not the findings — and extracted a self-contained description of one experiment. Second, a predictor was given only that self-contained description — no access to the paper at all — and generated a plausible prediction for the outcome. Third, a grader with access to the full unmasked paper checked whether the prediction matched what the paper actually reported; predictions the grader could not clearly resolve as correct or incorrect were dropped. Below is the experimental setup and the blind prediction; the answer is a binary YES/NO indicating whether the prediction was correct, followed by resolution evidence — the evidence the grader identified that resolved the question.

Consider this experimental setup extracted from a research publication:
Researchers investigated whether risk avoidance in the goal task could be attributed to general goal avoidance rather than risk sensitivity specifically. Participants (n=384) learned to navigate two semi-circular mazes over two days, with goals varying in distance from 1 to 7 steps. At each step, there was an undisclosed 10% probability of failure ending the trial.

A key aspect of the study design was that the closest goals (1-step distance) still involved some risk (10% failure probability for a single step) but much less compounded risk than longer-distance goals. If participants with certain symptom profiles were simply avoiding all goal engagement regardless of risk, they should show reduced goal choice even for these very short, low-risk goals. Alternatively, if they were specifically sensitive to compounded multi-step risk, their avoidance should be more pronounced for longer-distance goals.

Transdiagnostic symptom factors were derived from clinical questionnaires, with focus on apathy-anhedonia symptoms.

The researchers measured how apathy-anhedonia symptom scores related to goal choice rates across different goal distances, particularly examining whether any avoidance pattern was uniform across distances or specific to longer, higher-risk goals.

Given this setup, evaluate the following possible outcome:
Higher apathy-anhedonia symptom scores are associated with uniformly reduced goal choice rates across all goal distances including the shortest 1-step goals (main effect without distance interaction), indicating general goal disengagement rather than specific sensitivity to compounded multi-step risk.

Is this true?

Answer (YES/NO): NO